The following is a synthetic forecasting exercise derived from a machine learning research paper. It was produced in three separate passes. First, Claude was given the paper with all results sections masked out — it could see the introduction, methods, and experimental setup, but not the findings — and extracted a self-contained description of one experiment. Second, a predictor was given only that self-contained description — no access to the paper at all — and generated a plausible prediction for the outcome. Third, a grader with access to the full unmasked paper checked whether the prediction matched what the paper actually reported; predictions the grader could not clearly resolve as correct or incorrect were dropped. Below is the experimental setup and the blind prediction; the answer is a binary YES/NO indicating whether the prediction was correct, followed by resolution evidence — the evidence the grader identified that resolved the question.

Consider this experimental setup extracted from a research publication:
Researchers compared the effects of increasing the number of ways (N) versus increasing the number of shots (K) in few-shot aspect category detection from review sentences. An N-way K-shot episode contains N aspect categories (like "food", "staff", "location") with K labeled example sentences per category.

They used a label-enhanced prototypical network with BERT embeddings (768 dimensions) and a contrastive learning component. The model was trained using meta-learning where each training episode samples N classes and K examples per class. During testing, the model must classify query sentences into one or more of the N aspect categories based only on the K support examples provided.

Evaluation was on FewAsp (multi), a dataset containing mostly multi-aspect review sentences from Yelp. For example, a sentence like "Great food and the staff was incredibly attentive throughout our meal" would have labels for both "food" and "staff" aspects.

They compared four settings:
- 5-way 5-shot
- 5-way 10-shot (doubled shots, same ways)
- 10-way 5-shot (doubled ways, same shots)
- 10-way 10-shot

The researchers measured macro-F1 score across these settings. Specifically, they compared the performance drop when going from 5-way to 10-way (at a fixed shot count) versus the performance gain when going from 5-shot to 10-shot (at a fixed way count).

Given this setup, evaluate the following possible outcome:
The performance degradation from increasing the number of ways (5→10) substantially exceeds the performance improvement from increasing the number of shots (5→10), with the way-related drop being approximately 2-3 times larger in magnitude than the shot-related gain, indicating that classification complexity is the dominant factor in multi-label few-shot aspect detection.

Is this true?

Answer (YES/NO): YES